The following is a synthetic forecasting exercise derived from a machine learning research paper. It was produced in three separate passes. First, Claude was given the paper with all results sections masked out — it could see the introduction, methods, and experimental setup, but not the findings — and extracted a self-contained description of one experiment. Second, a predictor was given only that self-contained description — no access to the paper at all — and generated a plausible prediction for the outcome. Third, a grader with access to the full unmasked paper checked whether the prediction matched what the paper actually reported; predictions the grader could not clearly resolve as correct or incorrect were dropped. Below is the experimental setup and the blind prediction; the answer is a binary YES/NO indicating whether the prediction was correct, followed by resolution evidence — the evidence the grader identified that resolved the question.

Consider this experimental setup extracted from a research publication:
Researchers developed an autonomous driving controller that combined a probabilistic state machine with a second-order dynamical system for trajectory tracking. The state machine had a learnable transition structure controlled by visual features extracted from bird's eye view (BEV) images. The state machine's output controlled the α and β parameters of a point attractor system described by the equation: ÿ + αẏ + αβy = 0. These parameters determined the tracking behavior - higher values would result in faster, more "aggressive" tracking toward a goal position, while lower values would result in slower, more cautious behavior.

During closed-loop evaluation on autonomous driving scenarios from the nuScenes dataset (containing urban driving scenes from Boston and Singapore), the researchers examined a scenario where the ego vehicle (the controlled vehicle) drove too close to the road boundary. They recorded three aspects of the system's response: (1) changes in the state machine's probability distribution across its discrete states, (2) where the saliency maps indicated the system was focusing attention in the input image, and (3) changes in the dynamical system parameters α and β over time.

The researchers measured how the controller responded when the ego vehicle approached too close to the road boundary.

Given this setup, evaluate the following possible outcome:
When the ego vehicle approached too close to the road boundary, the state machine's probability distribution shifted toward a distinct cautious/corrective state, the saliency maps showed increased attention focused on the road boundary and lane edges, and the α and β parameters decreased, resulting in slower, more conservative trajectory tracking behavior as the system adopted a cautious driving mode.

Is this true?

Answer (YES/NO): YES